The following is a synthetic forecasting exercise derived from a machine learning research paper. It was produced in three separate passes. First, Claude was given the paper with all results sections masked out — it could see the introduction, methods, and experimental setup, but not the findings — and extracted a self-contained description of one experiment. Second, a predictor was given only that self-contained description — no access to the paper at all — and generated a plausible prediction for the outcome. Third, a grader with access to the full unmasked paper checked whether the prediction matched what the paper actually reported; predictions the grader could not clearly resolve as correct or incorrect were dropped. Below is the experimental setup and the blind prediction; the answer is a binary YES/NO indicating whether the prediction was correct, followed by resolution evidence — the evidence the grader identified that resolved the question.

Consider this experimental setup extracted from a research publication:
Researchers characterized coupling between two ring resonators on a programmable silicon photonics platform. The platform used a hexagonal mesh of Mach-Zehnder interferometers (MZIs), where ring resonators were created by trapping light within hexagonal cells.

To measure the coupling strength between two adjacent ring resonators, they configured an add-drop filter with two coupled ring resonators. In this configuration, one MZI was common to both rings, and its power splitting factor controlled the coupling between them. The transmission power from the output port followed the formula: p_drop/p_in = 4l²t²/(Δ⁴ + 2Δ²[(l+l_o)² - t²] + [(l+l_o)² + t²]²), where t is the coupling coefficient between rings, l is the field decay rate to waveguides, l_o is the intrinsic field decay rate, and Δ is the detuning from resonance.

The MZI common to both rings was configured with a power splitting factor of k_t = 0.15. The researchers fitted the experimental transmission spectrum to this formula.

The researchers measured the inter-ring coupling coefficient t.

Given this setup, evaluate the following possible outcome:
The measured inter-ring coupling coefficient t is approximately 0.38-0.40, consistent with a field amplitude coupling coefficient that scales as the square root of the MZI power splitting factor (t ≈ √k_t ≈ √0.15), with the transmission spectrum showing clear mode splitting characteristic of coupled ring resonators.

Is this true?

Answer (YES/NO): NO